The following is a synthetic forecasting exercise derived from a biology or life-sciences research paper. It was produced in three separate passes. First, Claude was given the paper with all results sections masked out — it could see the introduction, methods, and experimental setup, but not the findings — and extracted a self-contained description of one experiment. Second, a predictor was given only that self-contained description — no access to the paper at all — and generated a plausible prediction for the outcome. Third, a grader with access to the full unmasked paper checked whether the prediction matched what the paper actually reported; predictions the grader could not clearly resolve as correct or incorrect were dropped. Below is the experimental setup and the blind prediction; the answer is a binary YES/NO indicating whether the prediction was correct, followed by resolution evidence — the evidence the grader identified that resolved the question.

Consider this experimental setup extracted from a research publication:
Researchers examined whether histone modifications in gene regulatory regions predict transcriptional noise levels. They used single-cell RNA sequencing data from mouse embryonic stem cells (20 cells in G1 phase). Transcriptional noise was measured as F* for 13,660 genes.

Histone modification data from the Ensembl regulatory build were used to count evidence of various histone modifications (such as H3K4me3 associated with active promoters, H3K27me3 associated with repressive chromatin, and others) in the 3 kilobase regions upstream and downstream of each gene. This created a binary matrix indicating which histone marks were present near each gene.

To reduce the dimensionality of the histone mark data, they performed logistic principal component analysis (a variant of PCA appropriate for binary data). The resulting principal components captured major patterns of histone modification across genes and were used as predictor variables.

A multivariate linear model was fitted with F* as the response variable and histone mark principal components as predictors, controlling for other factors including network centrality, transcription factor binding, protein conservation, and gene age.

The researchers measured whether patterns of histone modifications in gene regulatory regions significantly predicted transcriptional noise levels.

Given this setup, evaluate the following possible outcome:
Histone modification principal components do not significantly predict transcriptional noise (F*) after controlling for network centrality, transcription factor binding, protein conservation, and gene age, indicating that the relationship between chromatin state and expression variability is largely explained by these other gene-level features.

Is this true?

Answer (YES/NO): NO